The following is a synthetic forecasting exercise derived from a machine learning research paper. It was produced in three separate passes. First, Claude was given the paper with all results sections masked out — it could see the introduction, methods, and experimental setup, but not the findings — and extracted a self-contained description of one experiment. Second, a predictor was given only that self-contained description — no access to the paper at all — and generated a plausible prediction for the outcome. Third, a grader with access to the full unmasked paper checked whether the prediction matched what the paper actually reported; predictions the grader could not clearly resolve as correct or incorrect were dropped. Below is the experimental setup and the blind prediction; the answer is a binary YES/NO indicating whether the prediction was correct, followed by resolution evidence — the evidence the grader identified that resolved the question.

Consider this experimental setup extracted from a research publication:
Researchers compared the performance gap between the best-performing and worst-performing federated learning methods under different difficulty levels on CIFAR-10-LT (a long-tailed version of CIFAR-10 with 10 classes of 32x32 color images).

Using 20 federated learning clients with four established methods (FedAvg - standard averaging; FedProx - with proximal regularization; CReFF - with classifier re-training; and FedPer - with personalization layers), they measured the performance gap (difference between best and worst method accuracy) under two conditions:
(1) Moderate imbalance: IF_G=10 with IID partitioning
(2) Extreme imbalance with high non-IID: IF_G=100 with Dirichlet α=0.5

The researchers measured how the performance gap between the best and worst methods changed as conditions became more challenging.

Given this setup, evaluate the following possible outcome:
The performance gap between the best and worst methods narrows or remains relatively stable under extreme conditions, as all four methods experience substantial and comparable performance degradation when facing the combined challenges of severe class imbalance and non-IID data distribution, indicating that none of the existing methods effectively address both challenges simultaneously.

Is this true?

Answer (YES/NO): YES